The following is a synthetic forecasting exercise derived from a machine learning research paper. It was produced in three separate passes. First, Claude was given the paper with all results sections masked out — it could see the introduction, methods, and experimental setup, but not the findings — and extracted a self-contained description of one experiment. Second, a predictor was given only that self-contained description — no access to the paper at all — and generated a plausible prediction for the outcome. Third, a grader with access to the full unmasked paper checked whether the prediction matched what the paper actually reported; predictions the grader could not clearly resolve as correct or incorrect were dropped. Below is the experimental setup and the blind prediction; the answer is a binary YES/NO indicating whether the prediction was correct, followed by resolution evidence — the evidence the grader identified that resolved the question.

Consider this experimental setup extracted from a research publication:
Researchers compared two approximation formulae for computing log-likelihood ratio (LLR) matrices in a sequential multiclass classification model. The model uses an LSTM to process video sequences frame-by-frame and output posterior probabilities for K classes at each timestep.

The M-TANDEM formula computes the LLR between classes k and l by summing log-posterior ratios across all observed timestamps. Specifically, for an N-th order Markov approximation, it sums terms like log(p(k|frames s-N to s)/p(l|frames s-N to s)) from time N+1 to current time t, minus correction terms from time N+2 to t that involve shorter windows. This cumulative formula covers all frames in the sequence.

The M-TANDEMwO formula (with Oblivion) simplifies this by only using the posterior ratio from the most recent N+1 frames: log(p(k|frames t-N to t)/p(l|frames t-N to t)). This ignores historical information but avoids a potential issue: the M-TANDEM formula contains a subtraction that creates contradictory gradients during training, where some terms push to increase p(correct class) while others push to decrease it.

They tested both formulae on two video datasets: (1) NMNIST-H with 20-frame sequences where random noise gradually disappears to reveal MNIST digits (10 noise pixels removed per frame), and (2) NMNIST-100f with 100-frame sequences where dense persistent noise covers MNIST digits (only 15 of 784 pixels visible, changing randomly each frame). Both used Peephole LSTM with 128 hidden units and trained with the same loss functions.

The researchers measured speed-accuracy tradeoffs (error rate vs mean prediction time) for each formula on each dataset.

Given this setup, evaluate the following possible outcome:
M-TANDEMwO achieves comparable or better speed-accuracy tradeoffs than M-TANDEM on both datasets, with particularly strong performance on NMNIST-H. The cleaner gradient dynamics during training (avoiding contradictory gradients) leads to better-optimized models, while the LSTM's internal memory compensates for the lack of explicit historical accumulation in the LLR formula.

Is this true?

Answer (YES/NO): NO